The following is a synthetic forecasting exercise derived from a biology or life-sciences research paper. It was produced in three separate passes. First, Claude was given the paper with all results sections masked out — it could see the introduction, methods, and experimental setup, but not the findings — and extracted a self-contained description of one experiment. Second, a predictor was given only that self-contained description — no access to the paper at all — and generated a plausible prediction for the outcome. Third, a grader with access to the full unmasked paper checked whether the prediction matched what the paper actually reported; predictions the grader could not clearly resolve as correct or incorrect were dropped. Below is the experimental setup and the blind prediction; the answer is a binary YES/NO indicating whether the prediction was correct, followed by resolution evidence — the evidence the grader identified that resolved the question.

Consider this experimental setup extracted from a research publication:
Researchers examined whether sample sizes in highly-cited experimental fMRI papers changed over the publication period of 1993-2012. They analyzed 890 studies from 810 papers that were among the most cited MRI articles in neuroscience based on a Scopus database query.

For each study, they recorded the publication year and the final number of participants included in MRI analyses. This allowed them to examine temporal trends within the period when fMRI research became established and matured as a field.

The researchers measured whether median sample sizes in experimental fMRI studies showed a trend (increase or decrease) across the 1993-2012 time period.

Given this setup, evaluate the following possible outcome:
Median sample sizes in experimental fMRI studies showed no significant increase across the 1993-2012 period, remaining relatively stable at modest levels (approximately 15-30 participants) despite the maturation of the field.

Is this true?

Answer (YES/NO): NO